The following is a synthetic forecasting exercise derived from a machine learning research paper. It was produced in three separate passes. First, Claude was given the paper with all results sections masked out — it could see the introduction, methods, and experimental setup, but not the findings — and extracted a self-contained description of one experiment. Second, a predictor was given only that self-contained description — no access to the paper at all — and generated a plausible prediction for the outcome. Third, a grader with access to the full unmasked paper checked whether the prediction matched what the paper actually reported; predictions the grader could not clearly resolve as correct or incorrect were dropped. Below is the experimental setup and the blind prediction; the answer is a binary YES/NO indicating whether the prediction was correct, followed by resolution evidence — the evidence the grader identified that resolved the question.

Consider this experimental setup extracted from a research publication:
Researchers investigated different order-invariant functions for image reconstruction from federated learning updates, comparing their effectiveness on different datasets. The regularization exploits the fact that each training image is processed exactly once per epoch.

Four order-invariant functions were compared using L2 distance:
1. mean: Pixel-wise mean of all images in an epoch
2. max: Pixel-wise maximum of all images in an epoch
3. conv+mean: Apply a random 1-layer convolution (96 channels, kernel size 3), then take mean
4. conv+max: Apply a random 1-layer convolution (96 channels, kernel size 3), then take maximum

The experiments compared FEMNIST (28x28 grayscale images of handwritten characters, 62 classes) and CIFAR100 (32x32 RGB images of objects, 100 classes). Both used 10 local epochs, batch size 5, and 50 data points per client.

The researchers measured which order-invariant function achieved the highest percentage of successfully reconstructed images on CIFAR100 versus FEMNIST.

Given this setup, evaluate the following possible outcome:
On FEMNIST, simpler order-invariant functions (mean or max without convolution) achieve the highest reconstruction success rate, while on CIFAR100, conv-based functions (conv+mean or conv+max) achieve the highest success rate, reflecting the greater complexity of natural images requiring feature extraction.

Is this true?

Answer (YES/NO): YES